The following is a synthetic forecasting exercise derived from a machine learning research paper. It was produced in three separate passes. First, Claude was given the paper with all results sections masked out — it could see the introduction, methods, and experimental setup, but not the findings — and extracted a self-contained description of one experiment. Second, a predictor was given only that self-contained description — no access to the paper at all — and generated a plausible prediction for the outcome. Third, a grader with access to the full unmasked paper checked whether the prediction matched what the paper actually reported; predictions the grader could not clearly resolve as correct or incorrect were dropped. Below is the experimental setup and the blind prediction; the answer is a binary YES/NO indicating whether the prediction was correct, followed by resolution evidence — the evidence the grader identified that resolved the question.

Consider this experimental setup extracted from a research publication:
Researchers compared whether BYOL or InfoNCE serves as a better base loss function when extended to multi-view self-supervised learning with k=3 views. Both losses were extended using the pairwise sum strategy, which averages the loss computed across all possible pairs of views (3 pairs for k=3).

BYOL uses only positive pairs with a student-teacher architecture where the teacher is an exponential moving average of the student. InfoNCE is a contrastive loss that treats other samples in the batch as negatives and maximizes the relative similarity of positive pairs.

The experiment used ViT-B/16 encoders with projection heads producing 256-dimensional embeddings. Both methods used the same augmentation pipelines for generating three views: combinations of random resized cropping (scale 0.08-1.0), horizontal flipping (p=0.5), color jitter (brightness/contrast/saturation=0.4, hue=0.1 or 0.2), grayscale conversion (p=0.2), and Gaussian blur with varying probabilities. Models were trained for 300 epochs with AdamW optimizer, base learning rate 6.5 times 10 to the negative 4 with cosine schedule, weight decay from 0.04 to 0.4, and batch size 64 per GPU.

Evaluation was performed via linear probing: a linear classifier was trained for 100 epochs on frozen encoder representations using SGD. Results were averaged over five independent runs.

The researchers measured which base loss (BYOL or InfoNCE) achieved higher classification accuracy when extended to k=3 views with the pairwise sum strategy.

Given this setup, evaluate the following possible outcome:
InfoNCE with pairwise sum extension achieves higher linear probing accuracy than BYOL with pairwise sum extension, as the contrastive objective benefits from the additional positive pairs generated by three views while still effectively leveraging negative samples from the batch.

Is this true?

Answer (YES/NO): YES